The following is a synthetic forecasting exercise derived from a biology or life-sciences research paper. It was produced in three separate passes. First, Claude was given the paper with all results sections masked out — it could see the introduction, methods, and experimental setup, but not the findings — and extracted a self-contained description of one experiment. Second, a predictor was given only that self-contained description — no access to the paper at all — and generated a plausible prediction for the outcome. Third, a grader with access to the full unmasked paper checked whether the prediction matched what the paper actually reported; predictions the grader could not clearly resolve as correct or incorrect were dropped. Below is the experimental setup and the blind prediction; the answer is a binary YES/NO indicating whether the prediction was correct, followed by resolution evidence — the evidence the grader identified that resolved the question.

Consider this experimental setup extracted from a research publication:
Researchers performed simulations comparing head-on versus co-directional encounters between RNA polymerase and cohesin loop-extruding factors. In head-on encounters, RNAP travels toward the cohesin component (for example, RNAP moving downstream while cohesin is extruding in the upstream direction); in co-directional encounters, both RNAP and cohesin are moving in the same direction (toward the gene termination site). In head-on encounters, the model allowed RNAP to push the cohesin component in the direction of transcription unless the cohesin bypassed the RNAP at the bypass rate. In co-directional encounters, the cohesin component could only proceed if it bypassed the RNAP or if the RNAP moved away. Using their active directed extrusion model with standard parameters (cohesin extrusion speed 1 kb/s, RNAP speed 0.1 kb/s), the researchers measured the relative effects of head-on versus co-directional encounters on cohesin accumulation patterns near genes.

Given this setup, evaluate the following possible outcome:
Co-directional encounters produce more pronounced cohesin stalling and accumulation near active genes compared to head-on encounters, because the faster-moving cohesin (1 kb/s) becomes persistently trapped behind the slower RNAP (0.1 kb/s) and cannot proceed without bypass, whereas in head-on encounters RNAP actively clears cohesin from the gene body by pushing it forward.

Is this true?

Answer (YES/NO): NO